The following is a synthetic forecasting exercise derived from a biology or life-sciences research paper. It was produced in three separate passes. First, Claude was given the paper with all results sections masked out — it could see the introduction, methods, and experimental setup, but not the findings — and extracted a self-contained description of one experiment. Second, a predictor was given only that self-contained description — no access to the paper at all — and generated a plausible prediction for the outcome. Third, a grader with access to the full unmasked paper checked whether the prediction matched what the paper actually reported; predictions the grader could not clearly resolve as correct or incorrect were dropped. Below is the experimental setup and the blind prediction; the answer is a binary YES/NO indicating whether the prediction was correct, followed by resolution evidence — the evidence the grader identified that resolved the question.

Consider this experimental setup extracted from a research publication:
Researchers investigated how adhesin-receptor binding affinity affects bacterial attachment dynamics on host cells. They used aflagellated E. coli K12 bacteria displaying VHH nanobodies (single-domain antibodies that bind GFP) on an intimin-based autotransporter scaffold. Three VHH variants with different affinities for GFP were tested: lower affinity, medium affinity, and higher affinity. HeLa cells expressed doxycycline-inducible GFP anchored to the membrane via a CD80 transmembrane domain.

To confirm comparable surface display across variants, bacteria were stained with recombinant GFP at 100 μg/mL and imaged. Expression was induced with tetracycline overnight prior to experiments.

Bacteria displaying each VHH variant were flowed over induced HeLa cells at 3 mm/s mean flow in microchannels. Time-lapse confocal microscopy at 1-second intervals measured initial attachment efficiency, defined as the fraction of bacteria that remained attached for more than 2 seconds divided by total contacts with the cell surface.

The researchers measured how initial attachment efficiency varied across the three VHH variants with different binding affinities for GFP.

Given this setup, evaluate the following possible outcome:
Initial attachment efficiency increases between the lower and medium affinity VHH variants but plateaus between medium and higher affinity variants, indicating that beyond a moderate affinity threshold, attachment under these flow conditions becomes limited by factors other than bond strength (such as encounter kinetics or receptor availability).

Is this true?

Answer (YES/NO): NO